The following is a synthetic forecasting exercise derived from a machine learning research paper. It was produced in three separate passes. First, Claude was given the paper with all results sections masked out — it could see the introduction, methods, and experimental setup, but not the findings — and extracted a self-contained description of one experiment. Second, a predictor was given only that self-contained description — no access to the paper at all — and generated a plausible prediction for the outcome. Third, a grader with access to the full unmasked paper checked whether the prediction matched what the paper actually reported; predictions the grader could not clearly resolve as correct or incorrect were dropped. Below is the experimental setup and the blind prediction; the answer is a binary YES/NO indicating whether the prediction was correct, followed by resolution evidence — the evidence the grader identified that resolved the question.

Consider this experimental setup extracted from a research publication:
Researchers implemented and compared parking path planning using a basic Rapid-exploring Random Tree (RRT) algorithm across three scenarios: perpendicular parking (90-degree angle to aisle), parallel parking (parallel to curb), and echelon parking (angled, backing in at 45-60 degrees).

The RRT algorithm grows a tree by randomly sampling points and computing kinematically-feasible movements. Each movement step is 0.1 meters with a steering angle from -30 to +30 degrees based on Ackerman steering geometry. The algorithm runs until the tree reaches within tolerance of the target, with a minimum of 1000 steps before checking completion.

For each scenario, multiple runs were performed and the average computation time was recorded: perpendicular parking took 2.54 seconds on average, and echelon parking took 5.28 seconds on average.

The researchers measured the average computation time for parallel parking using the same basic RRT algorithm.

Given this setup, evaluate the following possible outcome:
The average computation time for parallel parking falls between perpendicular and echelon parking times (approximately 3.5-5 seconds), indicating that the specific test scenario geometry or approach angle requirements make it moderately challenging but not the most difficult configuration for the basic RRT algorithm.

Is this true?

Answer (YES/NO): NO